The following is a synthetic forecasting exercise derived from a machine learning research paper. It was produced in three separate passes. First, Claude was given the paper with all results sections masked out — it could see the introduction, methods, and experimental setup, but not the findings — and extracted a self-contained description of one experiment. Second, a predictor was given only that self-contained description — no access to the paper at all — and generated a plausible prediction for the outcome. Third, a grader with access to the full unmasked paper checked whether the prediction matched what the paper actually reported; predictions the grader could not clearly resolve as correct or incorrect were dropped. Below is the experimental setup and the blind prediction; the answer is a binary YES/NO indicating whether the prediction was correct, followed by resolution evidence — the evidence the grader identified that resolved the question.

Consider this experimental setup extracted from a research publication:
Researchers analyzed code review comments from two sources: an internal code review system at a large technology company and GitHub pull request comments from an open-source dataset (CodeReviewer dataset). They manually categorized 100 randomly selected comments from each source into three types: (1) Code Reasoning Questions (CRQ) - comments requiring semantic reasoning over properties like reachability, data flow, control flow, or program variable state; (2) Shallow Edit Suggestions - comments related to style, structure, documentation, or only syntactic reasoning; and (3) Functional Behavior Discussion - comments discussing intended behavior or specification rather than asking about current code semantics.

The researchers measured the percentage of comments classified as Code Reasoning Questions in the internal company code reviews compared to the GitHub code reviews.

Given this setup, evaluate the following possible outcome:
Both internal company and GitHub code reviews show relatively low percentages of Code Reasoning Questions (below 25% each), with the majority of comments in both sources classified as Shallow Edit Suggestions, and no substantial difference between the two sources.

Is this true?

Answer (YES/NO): NO